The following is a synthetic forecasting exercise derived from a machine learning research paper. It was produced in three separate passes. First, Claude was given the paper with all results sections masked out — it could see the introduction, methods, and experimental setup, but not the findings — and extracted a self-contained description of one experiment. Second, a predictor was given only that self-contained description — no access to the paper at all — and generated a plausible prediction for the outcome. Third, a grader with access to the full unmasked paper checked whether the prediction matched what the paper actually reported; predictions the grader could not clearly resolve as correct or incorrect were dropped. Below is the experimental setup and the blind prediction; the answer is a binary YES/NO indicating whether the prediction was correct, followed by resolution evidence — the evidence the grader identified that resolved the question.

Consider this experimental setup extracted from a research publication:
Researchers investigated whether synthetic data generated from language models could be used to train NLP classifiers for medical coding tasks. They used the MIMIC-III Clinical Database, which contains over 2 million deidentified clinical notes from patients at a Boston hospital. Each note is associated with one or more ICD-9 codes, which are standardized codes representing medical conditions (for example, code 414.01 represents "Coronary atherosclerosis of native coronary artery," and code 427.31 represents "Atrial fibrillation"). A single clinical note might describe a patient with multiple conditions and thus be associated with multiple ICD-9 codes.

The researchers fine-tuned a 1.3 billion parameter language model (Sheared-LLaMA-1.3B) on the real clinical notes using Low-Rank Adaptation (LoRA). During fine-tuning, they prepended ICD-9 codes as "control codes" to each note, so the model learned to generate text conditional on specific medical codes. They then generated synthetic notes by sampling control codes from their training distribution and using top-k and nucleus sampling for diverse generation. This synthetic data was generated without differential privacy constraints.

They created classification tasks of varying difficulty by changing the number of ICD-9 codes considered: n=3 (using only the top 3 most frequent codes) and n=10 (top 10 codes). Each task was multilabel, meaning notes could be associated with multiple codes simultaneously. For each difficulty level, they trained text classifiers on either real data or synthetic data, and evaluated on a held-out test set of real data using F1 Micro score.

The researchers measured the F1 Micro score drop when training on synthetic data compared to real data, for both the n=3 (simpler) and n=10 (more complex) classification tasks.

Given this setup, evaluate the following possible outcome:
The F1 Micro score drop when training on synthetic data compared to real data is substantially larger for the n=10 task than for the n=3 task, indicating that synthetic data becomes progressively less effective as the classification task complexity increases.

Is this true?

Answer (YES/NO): YES